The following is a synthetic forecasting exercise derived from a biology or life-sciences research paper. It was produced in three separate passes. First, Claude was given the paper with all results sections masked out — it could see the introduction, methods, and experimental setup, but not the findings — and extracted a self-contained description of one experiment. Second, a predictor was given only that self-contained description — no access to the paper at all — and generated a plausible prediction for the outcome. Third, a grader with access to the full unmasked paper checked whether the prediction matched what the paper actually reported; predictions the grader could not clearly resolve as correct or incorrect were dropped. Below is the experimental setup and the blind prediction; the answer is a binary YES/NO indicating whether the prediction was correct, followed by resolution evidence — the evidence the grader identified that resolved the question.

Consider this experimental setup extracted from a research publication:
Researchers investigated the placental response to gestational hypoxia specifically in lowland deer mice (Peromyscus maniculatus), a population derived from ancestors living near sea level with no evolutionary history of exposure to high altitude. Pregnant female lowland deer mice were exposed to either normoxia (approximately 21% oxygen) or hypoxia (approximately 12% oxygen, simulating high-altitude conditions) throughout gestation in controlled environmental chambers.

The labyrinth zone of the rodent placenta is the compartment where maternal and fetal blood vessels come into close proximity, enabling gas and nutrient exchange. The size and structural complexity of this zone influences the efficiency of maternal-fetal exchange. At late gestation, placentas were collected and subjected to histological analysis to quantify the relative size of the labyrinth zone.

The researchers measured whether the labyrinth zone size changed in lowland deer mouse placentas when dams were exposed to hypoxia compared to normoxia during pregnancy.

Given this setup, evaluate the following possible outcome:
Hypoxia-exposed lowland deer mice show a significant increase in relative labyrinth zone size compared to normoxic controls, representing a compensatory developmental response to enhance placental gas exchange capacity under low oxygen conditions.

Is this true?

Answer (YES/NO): NO